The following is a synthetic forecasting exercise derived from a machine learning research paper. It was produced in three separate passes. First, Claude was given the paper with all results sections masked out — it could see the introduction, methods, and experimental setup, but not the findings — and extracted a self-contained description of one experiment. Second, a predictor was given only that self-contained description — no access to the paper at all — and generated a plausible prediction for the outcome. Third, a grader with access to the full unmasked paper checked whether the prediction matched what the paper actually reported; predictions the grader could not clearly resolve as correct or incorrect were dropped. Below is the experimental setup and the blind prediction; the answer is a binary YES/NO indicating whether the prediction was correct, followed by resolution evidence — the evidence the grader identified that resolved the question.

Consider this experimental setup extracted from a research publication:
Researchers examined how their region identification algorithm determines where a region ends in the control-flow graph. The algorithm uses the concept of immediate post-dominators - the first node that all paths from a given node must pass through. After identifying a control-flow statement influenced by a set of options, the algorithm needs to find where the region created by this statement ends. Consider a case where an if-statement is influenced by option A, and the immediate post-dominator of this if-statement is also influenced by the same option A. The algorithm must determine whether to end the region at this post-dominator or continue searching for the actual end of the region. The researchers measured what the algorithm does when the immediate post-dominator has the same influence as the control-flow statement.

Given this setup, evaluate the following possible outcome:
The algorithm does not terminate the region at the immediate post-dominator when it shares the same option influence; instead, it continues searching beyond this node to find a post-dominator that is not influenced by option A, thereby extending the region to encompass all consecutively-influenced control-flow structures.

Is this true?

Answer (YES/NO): NO